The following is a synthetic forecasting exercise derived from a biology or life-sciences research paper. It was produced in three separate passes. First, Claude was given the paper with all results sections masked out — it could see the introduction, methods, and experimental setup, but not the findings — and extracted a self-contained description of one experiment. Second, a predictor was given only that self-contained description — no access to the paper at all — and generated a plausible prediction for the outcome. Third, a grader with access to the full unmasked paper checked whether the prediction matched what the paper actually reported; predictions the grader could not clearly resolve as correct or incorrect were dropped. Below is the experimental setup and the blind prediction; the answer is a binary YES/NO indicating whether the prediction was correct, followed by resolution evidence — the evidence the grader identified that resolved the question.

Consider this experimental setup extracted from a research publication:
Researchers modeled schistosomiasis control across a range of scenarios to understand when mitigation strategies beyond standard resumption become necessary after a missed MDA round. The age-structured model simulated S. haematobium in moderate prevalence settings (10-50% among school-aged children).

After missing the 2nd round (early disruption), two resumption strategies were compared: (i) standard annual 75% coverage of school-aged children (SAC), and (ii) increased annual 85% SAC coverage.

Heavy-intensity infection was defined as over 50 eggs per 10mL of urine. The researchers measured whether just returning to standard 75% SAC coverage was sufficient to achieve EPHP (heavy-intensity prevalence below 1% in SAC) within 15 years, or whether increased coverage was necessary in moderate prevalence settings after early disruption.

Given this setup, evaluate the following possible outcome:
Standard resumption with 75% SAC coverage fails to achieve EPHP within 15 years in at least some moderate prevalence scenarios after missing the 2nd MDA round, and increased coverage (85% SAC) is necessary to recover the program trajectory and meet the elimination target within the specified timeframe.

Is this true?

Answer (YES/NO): NO